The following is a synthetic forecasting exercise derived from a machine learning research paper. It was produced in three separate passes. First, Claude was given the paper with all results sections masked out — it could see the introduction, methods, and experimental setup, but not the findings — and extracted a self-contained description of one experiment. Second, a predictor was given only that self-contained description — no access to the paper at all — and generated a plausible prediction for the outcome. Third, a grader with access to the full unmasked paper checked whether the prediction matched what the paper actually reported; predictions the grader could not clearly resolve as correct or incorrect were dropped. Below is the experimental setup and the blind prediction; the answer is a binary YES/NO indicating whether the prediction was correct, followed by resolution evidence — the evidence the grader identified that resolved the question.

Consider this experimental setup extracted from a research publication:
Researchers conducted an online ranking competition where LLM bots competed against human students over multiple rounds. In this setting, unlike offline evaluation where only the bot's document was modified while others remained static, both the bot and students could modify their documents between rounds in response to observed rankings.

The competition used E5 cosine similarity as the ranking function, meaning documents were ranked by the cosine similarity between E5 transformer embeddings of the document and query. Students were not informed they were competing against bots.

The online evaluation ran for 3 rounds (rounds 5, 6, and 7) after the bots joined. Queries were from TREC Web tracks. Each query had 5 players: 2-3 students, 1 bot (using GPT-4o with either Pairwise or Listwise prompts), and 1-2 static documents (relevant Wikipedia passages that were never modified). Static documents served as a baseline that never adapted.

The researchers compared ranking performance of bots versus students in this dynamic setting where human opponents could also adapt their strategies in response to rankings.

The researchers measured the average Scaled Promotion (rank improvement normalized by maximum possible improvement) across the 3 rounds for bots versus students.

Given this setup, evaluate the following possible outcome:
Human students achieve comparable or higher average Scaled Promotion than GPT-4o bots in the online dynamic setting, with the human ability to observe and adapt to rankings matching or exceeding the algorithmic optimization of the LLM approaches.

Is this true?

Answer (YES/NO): NO